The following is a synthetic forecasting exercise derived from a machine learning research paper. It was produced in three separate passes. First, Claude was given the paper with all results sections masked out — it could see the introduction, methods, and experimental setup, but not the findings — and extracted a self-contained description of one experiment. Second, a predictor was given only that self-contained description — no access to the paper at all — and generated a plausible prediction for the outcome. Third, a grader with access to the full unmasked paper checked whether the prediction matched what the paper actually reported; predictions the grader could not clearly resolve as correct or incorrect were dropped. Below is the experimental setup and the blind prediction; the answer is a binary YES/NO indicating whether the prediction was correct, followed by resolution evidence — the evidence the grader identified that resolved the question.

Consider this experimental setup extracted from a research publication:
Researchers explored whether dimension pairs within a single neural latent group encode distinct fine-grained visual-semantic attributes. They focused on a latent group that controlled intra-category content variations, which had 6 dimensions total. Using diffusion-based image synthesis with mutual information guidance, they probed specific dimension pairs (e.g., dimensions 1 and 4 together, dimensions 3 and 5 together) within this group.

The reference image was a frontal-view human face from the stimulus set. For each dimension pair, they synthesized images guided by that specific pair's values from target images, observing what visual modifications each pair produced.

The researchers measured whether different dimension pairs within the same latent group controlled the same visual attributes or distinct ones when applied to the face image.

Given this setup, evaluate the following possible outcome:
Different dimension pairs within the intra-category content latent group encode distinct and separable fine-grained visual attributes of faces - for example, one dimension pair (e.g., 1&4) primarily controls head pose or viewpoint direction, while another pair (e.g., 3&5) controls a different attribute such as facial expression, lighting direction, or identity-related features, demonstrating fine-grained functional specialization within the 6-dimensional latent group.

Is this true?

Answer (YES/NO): NO